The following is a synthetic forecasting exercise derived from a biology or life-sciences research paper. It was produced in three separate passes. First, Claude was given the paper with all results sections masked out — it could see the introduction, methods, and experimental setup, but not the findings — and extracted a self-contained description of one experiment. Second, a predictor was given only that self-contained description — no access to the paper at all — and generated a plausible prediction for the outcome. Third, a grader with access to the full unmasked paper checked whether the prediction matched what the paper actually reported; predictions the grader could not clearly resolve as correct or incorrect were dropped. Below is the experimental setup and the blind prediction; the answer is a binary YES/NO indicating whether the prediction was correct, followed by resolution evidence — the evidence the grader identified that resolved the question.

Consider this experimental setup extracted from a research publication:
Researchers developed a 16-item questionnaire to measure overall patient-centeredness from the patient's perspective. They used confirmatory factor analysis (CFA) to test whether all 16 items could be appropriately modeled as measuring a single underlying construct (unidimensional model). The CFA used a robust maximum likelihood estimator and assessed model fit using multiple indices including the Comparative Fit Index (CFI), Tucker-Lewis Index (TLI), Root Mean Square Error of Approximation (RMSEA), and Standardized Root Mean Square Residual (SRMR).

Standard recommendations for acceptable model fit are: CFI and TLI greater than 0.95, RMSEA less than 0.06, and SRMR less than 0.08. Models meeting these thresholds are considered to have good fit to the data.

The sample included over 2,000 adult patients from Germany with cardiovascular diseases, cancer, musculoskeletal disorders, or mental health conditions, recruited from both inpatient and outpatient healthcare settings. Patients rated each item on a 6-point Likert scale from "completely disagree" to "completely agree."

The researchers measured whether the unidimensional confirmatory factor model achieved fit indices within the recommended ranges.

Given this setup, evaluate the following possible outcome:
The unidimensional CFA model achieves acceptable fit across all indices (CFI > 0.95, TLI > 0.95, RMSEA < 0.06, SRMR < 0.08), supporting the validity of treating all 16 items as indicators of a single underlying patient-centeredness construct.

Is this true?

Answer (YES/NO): NO